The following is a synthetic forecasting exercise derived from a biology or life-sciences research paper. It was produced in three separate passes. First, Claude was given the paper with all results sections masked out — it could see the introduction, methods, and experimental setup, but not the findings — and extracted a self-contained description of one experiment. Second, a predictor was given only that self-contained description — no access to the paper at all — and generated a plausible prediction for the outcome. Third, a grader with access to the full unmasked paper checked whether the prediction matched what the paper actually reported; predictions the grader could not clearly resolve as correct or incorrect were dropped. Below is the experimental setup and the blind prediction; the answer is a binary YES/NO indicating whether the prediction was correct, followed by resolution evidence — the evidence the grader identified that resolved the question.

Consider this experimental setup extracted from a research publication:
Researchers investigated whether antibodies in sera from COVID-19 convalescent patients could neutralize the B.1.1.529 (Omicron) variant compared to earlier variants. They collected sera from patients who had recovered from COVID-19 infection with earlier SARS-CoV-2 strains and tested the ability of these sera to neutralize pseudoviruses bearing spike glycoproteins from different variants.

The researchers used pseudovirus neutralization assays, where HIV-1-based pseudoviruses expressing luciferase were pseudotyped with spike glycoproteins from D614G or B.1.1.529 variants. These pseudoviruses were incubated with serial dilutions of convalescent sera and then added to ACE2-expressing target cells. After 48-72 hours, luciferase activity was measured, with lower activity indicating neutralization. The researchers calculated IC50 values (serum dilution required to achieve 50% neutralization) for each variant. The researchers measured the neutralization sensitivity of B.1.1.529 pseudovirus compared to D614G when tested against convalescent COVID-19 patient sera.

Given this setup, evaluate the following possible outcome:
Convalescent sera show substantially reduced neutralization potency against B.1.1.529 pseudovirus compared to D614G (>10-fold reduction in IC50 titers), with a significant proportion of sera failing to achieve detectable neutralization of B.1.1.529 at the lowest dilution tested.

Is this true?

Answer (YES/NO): YES